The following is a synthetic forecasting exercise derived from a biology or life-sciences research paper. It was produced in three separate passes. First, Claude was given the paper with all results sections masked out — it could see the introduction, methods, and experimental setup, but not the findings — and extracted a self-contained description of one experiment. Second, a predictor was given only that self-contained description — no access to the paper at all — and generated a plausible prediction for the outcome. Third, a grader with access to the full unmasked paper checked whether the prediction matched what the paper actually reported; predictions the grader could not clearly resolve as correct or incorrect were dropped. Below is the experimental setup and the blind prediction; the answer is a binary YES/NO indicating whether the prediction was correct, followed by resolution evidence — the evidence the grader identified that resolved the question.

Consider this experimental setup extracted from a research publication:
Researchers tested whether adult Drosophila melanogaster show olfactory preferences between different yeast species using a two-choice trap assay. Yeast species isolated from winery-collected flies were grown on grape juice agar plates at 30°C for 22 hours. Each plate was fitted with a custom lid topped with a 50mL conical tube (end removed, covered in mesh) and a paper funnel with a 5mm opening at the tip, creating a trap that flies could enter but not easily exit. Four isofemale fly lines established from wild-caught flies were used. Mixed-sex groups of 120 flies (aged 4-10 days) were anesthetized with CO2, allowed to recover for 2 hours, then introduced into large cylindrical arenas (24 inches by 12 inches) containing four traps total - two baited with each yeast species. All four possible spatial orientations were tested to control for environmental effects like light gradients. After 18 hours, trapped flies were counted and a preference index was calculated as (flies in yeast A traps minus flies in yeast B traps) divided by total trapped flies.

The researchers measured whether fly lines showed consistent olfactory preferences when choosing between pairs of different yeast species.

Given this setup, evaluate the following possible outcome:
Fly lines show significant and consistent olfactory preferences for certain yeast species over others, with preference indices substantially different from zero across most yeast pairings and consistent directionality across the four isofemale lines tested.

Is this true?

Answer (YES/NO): NO